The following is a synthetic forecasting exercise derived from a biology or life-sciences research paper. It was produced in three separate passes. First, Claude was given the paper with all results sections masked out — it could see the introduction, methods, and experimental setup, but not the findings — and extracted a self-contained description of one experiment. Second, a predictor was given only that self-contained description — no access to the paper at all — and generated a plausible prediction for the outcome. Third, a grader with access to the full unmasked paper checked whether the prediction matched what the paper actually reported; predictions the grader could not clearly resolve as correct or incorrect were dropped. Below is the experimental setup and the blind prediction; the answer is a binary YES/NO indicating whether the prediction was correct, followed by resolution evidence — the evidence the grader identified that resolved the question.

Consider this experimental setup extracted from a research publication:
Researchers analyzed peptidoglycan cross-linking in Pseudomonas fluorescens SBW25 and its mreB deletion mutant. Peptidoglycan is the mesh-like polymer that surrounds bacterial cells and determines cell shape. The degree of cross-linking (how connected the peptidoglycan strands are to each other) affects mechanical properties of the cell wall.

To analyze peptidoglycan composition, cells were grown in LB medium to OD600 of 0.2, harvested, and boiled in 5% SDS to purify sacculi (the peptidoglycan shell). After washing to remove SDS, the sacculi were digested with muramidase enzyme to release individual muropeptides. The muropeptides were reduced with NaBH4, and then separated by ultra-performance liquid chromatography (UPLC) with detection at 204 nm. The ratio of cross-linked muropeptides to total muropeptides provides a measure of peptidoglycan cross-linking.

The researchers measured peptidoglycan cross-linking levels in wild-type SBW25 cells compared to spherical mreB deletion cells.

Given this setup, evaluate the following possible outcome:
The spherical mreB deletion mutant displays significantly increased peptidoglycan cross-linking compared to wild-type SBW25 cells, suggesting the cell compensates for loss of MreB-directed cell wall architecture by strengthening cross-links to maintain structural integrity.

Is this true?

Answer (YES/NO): NO